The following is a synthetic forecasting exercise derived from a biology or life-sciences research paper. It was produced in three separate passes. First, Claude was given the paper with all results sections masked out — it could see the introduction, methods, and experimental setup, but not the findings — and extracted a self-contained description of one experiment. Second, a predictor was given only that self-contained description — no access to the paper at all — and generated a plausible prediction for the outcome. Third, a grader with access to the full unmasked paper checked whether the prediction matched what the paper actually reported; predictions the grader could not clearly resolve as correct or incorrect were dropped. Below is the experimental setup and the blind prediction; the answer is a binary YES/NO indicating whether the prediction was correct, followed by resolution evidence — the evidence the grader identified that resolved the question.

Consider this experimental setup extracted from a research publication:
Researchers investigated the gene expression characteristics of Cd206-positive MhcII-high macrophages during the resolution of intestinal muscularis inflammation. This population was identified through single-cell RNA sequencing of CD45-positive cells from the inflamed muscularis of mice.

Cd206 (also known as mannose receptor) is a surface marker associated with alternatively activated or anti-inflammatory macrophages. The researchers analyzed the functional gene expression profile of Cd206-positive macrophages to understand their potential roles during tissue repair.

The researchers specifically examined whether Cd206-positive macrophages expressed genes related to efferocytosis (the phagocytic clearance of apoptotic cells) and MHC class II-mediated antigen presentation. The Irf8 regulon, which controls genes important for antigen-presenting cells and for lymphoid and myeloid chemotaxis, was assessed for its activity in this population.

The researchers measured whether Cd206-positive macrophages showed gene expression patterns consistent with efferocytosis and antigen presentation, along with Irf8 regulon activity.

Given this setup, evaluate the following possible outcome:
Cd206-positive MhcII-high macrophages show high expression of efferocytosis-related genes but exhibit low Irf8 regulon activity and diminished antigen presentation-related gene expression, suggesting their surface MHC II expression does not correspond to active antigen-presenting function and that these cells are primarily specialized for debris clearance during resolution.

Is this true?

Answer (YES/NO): NO